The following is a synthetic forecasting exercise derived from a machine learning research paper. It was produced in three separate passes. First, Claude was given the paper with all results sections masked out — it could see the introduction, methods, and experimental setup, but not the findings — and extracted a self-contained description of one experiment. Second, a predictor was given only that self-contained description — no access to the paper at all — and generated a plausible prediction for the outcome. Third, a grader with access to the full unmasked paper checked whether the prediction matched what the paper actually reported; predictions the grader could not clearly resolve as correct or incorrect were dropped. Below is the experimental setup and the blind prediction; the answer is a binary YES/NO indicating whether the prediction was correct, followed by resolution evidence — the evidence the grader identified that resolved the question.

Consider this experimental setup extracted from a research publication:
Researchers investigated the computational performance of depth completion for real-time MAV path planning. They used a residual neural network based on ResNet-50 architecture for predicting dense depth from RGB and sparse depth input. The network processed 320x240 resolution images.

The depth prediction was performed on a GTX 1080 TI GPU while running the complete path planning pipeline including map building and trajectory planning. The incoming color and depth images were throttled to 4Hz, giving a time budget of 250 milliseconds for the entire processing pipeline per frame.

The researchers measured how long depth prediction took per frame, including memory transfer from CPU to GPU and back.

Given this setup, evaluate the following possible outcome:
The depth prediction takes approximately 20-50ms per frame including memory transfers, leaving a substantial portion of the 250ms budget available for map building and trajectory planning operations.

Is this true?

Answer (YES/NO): YES